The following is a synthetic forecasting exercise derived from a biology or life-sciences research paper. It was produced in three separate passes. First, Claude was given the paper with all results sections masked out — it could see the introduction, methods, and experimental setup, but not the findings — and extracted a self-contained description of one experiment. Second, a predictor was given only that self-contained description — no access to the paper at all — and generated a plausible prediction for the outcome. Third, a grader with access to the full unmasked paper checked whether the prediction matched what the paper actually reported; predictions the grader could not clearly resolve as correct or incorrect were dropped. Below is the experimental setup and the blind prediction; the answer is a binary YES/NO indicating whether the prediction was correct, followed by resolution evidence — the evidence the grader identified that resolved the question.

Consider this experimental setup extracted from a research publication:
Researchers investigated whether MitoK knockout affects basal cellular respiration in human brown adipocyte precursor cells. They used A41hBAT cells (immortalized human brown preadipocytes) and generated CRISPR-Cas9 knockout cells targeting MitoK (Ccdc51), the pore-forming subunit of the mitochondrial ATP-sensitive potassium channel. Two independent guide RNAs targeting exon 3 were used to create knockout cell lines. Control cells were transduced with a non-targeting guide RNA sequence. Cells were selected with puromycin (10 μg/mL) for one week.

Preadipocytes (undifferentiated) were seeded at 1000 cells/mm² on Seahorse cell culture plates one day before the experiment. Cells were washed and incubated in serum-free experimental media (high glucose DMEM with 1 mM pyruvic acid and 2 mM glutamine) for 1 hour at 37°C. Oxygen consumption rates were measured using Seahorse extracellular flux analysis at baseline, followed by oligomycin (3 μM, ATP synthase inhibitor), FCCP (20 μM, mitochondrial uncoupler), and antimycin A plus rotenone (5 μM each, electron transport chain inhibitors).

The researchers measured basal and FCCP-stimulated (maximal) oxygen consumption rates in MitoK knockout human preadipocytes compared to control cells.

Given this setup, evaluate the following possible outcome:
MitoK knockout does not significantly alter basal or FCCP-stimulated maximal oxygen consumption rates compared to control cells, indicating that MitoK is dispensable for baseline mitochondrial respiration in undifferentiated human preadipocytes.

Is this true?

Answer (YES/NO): NO